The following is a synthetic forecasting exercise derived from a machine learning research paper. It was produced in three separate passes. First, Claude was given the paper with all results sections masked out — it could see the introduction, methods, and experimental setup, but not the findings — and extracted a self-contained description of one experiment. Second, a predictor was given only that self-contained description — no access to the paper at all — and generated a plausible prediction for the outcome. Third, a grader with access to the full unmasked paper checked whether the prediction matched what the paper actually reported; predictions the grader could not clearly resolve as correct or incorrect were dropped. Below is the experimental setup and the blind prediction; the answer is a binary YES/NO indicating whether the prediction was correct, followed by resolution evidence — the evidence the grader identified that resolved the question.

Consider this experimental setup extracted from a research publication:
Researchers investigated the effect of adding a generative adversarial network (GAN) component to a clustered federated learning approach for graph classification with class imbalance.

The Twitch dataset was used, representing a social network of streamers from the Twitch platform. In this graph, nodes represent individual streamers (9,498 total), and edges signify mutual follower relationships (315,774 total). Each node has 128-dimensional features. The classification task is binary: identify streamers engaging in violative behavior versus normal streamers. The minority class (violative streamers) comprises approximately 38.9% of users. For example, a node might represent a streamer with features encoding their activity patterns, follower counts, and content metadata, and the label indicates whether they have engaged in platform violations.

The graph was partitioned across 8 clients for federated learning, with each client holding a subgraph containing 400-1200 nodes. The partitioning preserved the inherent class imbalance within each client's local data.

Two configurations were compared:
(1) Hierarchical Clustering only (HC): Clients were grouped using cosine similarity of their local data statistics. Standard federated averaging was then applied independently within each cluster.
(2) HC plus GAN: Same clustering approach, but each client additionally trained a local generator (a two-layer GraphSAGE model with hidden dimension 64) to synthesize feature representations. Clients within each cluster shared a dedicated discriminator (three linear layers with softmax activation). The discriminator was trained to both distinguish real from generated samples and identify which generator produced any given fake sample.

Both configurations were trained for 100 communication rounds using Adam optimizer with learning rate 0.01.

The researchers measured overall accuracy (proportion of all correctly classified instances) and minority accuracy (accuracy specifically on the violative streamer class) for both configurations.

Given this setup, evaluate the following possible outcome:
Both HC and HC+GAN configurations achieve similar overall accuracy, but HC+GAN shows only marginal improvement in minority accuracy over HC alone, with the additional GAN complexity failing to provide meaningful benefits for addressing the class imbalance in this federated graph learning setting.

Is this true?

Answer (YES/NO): NO